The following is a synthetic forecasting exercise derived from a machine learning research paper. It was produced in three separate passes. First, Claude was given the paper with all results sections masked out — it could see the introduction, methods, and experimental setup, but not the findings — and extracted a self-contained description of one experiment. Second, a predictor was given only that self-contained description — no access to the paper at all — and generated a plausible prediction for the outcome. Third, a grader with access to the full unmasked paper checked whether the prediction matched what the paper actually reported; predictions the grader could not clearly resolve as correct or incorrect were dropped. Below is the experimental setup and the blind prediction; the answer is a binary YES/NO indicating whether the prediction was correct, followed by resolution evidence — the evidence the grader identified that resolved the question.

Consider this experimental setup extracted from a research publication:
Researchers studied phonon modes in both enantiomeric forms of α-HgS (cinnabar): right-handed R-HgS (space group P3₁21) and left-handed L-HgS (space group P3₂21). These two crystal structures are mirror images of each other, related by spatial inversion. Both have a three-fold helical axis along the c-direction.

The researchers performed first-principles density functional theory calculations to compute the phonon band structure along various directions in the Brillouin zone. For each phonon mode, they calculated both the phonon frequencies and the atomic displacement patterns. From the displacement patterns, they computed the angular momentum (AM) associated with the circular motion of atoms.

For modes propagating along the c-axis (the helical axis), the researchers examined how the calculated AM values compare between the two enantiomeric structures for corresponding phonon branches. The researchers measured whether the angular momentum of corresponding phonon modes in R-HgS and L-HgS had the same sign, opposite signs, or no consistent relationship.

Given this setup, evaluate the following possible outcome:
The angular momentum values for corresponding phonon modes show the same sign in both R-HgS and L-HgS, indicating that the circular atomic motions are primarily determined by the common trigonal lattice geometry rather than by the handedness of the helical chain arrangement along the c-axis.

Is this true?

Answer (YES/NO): NO